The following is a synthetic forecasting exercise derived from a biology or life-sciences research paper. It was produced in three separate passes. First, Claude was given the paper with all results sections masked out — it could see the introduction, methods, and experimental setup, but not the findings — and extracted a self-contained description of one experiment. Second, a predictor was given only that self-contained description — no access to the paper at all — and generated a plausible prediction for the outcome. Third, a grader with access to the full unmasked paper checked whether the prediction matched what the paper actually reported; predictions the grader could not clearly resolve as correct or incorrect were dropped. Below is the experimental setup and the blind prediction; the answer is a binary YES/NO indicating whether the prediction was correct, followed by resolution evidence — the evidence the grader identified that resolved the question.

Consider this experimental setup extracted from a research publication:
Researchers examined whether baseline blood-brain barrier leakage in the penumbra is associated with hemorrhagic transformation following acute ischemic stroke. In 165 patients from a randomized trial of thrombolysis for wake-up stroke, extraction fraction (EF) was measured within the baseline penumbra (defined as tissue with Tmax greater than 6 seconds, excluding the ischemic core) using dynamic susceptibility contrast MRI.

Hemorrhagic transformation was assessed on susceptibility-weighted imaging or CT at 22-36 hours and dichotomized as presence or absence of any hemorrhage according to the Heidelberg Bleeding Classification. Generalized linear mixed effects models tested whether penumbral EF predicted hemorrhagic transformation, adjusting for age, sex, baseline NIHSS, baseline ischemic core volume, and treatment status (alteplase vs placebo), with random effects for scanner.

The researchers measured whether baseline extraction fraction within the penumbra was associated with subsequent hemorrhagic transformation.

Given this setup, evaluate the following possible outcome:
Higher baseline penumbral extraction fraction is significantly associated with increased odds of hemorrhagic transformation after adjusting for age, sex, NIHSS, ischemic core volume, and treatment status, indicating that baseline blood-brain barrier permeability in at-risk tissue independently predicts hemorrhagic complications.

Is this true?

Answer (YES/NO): NO